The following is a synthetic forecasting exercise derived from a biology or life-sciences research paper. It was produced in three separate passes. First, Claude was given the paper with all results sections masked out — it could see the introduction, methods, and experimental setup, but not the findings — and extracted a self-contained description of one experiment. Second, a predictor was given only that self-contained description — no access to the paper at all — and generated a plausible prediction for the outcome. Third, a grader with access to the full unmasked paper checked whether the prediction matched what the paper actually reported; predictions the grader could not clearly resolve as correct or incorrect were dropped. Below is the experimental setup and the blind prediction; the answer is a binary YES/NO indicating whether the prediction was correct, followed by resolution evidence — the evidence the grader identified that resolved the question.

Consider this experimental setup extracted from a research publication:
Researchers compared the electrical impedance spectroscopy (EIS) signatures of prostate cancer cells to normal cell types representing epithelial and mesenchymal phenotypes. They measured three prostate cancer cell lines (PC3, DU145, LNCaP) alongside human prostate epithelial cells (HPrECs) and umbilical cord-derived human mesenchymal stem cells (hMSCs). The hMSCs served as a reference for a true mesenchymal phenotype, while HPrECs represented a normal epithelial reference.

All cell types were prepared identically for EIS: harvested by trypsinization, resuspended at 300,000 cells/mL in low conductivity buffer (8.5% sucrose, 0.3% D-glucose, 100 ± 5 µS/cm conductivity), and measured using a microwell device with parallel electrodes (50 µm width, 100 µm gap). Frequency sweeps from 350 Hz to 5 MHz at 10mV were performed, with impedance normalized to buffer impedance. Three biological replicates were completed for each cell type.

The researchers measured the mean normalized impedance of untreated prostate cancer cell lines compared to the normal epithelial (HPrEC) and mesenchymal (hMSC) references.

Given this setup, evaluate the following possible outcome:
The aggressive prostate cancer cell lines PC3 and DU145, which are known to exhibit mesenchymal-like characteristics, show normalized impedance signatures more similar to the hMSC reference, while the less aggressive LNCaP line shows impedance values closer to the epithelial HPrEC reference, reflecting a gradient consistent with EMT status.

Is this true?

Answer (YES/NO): NO